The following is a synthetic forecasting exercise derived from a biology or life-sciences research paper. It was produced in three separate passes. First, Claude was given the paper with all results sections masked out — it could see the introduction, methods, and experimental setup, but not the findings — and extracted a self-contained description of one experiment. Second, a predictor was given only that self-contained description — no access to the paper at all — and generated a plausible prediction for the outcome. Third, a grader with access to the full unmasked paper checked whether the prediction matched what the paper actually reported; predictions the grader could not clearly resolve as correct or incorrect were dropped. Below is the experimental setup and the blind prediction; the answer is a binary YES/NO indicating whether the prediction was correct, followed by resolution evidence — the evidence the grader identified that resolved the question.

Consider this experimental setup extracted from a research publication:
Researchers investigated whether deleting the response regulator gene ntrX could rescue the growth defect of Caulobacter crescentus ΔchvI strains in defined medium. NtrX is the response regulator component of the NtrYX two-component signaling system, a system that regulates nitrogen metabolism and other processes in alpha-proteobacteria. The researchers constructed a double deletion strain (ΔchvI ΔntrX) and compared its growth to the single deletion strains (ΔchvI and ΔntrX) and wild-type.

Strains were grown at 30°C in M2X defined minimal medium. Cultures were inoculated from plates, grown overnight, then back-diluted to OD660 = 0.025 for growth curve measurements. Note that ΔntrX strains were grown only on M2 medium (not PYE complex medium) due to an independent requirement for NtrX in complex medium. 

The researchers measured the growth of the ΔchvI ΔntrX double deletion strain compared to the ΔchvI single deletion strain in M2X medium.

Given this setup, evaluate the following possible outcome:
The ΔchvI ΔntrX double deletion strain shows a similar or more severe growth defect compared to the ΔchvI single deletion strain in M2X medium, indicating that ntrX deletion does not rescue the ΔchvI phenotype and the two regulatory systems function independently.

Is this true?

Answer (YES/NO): NO